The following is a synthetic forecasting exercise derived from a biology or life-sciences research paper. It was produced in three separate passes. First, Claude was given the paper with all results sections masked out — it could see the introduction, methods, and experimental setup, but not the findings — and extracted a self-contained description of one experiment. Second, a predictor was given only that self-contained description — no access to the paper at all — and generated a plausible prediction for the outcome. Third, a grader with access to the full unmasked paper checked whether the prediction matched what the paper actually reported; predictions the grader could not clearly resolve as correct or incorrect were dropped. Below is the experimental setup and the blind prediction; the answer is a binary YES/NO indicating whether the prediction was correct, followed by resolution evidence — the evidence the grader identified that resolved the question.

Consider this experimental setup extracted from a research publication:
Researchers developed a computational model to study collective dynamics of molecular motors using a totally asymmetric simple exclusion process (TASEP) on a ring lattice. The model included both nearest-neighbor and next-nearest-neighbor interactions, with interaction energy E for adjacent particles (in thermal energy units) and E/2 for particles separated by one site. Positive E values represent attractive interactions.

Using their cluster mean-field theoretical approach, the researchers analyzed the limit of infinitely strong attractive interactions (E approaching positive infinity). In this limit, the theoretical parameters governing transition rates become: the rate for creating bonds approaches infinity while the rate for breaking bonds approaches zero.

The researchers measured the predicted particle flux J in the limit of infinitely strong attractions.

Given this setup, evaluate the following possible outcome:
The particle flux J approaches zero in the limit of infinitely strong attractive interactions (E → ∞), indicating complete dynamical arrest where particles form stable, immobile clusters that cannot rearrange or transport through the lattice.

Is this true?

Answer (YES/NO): YES